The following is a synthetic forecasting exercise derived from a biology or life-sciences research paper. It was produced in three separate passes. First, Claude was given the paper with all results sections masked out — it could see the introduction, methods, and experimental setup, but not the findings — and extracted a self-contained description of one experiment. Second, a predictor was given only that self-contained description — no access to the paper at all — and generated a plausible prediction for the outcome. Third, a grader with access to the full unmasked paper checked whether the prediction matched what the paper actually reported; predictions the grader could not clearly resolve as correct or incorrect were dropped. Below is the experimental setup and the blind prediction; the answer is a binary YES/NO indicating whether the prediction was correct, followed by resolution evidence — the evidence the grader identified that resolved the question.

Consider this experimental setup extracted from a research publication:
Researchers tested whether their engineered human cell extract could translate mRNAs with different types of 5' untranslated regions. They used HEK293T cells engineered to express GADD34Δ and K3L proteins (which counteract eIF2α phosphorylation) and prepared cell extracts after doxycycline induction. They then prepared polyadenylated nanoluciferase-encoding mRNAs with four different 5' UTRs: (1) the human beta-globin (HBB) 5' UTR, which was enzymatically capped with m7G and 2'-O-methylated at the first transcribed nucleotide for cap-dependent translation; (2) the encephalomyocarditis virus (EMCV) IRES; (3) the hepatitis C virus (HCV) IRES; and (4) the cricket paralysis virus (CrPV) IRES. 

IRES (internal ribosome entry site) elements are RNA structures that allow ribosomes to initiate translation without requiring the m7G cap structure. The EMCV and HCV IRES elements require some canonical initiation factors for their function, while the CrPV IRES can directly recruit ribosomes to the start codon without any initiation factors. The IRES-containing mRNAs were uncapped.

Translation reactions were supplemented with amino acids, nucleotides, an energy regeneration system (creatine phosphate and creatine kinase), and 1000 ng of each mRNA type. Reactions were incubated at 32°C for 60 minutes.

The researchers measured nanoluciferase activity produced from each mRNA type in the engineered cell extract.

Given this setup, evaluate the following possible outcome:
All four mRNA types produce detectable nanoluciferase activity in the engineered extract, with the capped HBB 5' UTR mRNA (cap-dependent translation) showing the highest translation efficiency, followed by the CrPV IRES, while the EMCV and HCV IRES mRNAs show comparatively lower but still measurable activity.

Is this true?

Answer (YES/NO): NO